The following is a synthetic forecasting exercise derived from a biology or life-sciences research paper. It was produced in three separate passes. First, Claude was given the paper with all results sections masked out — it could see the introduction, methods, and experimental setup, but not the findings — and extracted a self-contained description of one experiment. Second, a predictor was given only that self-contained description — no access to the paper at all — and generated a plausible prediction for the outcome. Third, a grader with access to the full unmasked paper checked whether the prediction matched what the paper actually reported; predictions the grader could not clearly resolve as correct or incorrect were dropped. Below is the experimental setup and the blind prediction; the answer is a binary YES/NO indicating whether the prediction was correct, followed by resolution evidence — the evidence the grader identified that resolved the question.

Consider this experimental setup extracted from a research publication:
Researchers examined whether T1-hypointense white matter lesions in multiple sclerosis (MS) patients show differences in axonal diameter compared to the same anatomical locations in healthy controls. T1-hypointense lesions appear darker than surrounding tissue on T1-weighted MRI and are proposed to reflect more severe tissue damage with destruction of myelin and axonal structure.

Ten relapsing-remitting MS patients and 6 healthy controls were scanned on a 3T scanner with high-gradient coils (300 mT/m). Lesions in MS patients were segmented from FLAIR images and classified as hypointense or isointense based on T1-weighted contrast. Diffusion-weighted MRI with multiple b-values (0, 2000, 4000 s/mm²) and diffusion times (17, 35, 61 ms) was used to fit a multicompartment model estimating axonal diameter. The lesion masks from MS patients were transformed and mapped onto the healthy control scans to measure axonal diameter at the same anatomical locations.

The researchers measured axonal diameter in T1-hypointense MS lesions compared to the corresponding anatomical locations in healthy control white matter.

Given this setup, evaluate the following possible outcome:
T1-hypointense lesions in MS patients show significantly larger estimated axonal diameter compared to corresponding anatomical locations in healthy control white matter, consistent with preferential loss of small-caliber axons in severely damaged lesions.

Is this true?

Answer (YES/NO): YES